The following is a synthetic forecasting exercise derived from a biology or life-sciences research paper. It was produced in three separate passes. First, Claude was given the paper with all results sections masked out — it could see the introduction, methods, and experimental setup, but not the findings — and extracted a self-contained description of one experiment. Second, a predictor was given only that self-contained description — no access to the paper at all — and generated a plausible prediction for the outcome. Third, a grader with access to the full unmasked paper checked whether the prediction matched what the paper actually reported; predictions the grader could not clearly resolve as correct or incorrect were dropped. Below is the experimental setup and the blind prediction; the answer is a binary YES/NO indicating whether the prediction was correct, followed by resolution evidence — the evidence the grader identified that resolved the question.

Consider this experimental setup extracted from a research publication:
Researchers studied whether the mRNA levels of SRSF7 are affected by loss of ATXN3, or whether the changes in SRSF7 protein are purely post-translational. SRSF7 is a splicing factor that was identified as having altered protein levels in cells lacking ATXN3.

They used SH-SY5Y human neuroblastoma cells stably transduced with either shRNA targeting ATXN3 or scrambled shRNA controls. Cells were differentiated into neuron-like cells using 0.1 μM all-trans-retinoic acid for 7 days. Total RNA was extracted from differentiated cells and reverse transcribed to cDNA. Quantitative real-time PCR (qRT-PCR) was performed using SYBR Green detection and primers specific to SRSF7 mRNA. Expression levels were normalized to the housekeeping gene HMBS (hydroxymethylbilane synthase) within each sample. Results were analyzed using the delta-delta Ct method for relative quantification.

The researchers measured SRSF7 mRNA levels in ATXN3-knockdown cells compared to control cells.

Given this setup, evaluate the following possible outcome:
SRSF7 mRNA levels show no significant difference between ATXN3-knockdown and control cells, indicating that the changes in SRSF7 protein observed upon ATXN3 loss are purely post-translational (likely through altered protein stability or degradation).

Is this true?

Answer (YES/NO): YES